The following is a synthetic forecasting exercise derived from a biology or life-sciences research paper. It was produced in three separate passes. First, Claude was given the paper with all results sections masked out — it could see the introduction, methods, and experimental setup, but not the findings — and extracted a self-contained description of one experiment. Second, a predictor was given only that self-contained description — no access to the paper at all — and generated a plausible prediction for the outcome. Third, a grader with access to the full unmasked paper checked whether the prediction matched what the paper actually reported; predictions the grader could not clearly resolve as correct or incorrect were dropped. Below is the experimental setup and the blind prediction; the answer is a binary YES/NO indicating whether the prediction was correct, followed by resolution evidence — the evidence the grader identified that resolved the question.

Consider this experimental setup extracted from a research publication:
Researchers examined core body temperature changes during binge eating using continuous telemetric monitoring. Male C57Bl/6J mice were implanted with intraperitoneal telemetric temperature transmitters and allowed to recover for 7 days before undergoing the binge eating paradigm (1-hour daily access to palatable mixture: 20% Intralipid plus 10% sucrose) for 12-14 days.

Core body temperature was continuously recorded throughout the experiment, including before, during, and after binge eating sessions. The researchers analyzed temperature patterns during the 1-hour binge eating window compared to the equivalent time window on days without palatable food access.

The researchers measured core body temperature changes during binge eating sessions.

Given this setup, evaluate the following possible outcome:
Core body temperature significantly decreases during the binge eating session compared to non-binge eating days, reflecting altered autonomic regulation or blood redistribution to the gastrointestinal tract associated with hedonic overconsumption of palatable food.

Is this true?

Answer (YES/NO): NO